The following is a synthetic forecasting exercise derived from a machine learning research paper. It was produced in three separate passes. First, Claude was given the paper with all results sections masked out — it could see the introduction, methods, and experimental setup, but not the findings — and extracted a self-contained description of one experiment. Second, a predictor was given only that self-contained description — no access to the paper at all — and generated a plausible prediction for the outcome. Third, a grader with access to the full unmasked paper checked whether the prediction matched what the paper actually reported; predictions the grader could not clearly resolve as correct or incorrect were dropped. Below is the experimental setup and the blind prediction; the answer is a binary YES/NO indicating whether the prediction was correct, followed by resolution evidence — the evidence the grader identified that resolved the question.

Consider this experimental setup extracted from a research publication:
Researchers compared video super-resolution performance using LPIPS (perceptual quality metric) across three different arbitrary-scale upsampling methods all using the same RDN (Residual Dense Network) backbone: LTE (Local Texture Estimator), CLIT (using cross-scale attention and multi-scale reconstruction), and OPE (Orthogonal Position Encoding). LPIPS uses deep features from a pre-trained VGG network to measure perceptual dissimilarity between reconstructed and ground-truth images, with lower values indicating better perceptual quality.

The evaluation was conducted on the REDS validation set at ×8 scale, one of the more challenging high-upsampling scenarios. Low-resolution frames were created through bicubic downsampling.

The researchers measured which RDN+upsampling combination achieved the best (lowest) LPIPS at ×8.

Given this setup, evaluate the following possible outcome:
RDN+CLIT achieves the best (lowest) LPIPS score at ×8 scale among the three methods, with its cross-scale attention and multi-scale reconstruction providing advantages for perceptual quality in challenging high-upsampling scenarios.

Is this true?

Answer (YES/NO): YES